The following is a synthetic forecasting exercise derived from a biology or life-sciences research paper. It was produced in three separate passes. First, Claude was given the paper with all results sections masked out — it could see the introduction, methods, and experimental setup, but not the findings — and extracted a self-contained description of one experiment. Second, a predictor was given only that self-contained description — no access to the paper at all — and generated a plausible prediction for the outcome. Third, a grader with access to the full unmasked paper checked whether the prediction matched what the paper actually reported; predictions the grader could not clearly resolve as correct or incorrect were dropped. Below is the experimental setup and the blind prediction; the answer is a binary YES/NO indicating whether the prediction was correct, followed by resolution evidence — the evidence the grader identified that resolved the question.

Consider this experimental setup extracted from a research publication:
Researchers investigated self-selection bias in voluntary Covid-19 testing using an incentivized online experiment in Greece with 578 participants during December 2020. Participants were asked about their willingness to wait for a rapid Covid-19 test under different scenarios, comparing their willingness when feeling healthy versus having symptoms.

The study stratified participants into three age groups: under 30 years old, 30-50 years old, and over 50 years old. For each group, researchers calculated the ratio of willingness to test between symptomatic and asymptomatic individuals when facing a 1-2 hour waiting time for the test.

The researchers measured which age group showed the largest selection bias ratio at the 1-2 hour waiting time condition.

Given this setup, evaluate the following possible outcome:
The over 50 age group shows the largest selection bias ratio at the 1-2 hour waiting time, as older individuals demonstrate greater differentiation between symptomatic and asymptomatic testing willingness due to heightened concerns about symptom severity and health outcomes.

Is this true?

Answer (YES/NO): NO